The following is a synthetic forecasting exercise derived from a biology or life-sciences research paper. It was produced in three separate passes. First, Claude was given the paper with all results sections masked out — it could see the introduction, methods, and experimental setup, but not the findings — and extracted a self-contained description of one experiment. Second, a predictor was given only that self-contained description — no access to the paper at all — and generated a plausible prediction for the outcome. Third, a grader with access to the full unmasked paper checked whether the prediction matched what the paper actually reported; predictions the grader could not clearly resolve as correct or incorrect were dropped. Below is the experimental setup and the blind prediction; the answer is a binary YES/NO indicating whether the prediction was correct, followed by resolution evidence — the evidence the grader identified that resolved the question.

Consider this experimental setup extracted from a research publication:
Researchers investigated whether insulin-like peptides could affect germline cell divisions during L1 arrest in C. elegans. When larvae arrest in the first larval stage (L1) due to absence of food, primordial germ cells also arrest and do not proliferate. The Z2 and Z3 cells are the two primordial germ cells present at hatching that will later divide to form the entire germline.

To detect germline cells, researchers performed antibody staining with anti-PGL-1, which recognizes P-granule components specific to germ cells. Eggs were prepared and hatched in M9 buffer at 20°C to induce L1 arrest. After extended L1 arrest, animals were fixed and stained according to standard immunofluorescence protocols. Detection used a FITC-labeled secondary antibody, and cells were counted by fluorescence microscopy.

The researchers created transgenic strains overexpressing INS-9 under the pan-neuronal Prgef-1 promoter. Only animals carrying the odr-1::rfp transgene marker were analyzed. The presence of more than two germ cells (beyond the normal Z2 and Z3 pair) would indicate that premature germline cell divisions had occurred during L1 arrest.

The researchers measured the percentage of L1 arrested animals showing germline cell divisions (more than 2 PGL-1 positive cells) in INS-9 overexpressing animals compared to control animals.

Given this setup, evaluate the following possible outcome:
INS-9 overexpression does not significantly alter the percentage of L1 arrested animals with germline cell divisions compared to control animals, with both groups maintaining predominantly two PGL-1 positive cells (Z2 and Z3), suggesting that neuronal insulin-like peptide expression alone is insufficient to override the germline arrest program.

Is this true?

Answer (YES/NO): NO